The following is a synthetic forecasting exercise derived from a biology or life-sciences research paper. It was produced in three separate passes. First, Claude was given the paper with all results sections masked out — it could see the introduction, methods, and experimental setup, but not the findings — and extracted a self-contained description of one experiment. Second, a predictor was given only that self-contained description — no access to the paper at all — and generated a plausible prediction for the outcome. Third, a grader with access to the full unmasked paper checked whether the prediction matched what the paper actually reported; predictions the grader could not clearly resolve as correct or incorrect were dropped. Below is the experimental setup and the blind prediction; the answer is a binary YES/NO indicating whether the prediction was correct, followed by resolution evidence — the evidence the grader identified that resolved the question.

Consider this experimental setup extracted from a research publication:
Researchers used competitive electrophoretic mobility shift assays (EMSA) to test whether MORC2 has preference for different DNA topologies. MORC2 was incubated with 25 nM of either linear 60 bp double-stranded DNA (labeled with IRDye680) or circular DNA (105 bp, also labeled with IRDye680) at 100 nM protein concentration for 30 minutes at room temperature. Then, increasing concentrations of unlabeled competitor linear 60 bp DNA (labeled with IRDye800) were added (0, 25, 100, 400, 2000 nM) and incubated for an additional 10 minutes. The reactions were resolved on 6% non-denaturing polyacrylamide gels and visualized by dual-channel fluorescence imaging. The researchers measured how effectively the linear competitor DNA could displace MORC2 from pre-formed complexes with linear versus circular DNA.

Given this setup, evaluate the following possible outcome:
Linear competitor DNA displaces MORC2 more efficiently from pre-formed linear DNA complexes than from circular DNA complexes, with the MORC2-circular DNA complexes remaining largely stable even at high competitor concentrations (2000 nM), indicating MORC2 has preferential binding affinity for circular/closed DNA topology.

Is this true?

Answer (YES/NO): NO